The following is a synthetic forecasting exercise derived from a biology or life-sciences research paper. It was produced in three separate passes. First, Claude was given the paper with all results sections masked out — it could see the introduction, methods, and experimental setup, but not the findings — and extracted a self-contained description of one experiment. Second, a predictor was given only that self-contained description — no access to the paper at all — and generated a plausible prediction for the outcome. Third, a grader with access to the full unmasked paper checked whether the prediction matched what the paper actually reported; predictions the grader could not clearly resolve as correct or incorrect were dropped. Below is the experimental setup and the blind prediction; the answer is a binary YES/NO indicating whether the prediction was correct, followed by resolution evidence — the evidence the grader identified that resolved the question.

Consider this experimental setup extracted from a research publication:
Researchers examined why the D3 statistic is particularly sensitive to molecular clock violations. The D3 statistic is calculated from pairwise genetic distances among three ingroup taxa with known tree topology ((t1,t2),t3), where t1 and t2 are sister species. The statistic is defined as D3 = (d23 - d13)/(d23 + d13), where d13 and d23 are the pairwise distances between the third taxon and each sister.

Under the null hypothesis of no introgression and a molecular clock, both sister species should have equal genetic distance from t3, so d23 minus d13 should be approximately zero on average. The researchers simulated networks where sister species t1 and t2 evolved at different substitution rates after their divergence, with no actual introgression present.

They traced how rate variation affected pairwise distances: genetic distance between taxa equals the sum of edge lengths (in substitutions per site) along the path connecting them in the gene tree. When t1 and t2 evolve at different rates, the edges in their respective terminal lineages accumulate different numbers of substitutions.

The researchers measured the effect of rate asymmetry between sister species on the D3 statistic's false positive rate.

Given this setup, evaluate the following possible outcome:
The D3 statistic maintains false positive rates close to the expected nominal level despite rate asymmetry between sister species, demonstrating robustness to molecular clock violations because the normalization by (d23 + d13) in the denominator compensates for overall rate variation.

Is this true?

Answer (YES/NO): NO